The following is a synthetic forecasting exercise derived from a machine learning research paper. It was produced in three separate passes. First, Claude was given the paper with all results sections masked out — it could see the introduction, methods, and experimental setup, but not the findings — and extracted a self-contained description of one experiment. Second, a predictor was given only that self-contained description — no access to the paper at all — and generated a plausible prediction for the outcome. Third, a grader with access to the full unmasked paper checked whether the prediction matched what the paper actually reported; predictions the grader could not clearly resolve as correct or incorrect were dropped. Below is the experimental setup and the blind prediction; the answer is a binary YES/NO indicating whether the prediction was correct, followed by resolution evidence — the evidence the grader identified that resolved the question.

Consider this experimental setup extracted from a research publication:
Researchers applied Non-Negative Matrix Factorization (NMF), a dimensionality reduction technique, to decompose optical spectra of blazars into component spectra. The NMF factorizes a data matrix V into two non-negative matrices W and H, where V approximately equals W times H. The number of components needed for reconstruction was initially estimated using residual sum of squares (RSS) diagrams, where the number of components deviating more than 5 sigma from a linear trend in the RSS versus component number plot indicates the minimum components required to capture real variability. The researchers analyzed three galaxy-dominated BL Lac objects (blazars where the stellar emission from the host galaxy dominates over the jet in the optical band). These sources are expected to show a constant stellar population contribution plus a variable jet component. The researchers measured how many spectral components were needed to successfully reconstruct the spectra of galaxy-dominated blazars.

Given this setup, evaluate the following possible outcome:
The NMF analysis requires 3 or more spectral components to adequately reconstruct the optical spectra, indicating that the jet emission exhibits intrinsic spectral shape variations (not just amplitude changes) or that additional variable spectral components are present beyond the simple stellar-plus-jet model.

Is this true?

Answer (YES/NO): NO